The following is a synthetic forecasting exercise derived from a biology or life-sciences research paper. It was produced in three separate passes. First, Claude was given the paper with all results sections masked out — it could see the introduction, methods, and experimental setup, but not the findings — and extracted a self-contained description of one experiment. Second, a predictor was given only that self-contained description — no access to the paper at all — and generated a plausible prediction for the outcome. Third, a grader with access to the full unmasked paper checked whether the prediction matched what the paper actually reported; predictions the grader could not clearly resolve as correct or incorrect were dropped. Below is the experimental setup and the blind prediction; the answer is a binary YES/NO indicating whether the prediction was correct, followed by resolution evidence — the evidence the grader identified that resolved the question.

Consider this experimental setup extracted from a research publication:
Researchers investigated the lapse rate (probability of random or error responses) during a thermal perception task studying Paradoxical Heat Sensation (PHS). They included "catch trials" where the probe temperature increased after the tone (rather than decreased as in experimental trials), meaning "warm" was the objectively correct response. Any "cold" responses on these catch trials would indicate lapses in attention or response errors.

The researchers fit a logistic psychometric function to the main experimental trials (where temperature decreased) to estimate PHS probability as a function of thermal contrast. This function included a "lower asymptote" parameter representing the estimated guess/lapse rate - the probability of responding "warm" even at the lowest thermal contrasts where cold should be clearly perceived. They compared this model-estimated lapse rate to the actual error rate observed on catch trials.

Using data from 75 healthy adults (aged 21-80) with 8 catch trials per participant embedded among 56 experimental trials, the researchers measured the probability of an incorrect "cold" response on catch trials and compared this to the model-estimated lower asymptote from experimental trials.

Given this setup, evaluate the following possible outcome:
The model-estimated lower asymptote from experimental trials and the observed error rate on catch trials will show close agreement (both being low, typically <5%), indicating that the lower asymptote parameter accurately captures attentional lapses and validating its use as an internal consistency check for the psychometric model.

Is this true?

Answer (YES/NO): YES